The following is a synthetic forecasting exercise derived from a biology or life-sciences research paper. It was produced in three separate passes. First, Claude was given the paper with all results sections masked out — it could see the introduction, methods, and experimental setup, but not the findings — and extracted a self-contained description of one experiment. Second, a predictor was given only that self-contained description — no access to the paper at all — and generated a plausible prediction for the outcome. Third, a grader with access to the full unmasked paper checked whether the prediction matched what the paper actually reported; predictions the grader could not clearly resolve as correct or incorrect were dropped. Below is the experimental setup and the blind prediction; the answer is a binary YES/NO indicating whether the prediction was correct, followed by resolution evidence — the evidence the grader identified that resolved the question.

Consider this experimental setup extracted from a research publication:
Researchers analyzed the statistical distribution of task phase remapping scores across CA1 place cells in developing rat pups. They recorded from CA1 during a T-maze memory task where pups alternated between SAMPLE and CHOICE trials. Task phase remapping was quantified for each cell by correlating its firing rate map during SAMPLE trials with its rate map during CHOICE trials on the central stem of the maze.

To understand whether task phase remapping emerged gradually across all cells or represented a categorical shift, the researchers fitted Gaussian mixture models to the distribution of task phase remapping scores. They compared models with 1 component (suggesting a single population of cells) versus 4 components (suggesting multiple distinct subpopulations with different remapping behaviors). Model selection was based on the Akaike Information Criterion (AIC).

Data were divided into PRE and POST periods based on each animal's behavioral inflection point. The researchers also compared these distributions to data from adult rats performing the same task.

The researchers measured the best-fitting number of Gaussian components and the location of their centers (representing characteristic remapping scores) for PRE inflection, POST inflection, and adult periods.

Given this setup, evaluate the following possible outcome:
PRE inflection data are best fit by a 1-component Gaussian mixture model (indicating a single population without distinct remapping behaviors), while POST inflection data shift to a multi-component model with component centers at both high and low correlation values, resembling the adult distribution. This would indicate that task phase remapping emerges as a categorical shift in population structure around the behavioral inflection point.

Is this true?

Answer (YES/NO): NO